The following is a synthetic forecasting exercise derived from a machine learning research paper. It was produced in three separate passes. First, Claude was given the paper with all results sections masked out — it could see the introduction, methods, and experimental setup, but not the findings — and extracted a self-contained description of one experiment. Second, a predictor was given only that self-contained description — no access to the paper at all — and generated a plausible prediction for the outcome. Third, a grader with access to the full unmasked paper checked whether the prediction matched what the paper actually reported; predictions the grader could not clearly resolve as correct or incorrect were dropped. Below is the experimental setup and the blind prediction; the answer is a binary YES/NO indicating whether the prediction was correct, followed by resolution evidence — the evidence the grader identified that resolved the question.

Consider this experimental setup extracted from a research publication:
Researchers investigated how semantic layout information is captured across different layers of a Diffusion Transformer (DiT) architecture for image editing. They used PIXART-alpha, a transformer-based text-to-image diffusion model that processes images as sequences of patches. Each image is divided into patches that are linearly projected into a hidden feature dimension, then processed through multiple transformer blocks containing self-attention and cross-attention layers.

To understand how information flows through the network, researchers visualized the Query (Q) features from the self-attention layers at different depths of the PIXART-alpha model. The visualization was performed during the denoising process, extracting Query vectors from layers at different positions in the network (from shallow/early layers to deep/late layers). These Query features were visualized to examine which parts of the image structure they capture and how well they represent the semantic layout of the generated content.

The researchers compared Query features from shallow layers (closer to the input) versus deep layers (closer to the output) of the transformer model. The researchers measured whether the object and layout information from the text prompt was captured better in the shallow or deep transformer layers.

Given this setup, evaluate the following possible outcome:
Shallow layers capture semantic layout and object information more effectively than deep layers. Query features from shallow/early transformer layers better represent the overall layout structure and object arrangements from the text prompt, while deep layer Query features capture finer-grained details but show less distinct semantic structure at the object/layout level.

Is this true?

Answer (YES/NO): NO